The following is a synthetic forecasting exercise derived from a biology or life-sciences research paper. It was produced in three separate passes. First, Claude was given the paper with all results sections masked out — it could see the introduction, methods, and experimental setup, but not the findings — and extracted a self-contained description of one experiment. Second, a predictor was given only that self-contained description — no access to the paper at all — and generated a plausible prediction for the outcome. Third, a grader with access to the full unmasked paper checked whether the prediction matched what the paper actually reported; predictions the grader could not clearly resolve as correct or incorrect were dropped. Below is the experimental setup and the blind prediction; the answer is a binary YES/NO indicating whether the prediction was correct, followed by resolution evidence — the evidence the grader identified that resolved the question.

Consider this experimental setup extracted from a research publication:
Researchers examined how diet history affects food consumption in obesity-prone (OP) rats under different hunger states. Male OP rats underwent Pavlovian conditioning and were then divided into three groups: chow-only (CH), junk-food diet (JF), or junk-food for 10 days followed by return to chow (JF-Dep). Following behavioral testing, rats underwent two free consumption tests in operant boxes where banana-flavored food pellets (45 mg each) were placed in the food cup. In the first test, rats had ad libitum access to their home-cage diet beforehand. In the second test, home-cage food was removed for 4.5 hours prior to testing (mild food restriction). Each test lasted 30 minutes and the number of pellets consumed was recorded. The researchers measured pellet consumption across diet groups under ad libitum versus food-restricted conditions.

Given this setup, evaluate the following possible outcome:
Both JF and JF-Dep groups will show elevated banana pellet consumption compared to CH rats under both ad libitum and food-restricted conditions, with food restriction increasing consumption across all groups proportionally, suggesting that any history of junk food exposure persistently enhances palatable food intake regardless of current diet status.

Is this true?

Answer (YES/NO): NO